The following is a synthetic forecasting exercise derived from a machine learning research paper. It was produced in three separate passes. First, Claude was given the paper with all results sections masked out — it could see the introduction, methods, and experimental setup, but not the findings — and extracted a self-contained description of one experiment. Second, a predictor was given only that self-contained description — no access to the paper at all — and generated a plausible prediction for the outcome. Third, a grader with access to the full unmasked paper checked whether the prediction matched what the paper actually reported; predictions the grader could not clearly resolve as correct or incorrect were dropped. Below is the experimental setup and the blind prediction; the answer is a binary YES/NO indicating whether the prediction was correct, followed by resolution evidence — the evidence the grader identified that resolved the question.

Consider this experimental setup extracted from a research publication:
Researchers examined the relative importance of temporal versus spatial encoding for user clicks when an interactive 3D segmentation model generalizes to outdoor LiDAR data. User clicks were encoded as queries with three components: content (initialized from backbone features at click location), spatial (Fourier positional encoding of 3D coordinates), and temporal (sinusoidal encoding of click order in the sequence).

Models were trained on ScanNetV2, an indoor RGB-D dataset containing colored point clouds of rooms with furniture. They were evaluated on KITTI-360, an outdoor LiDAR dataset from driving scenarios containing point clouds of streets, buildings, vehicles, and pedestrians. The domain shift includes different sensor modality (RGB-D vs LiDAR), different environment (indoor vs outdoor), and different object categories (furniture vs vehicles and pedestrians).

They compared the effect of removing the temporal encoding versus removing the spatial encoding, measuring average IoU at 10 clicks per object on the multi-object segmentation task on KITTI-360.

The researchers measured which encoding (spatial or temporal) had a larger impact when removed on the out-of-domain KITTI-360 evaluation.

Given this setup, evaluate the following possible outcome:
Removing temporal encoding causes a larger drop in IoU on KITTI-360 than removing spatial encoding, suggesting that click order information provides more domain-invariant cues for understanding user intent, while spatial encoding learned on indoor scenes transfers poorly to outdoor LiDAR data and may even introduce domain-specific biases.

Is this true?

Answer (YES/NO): NO